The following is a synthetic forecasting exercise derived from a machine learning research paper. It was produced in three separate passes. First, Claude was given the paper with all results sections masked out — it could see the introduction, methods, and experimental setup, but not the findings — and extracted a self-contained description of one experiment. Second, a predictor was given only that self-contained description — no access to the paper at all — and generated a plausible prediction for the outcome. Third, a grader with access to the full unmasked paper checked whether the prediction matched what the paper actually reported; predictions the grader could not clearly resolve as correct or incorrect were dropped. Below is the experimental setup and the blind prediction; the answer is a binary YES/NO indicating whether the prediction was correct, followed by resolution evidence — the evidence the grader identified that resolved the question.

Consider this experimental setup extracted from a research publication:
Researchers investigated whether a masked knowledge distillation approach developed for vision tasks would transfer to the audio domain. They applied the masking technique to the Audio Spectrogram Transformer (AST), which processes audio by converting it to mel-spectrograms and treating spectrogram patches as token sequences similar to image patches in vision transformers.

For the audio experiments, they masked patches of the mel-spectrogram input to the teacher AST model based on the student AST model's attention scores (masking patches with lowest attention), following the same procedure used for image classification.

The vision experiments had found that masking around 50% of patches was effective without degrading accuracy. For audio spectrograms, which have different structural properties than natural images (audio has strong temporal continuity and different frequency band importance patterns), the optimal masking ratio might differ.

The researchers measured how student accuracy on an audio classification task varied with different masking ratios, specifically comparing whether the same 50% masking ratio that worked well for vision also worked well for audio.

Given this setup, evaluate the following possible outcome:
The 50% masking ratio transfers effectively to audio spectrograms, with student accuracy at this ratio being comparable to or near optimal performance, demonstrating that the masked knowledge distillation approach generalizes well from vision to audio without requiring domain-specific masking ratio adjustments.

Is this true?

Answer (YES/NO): NO